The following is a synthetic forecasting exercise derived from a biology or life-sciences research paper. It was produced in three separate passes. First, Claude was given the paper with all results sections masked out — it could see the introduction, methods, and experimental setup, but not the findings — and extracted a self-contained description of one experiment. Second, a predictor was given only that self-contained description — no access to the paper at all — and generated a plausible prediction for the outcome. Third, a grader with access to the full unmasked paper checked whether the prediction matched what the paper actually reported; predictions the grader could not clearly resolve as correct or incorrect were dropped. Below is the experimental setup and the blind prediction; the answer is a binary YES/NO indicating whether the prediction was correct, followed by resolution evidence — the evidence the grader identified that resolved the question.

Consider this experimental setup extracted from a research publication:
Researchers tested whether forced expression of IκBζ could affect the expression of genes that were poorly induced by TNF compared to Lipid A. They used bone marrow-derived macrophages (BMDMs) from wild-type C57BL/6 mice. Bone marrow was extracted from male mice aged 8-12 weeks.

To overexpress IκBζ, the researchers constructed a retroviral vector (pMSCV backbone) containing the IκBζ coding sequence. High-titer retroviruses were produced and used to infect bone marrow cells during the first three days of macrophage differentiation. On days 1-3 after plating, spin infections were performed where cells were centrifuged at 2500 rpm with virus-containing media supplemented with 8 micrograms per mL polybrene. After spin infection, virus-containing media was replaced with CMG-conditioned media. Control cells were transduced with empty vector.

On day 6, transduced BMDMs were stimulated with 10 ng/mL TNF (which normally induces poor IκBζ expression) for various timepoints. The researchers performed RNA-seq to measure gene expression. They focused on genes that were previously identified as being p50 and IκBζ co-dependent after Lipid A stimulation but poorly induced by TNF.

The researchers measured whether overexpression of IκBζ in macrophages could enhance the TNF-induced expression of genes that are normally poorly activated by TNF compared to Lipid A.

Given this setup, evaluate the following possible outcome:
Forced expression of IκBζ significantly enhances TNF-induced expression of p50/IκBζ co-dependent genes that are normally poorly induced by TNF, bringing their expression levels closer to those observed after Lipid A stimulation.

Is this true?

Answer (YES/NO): NO